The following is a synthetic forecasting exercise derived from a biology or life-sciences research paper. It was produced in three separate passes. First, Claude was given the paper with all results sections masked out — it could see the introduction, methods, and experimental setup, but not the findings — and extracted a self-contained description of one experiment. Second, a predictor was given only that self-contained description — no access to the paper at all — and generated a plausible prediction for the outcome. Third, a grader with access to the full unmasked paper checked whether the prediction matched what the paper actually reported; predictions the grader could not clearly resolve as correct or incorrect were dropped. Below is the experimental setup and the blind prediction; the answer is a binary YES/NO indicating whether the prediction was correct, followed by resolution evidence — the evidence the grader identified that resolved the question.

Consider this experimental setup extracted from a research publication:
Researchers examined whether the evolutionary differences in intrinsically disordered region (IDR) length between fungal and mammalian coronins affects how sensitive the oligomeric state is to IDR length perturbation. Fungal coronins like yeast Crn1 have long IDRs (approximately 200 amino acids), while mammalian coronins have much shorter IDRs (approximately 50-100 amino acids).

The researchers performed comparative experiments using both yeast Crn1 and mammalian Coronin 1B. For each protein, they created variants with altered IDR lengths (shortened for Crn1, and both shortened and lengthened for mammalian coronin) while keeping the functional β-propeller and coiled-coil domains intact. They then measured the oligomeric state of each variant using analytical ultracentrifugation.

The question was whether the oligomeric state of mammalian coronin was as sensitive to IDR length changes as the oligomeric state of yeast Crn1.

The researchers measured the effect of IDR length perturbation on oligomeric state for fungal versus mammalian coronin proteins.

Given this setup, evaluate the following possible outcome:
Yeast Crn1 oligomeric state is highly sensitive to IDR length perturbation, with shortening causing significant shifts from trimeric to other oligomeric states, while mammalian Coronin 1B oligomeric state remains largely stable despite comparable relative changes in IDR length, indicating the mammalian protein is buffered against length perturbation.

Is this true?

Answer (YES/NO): NO